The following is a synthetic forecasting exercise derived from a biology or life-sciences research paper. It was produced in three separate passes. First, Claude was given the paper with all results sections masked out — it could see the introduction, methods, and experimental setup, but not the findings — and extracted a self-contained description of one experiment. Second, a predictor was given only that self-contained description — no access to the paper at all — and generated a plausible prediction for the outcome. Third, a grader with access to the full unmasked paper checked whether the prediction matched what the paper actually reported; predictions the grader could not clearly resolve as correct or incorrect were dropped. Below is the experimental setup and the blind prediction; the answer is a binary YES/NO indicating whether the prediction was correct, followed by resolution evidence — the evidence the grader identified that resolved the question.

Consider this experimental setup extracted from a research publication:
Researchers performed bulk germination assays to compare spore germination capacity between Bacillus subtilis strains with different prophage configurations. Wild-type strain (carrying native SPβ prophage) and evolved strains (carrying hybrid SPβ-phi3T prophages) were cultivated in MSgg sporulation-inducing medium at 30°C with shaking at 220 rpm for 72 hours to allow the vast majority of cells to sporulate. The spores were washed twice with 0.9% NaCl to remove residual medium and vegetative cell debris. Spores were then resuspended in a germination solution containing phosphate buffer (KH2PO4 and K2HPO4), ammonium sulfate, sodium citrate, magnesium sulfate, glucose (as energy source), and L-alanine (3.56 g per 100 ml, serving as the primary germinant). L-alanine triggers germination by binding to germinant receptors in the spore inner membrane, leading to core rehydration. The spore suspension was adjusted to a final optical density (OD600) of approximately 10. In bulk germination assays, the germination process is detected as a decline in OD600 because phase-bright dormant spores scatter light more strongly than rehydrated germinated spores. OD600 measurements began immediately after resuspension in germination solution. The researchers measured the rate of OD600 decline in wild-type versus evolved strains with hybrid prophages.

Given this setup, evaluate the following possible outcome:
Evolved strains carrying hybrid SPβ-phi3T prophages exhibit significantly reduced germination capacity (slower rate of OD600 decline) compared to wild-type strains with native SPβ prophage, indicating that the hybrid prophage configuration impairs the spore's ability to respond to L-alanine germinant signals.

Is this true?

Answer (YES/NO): NO